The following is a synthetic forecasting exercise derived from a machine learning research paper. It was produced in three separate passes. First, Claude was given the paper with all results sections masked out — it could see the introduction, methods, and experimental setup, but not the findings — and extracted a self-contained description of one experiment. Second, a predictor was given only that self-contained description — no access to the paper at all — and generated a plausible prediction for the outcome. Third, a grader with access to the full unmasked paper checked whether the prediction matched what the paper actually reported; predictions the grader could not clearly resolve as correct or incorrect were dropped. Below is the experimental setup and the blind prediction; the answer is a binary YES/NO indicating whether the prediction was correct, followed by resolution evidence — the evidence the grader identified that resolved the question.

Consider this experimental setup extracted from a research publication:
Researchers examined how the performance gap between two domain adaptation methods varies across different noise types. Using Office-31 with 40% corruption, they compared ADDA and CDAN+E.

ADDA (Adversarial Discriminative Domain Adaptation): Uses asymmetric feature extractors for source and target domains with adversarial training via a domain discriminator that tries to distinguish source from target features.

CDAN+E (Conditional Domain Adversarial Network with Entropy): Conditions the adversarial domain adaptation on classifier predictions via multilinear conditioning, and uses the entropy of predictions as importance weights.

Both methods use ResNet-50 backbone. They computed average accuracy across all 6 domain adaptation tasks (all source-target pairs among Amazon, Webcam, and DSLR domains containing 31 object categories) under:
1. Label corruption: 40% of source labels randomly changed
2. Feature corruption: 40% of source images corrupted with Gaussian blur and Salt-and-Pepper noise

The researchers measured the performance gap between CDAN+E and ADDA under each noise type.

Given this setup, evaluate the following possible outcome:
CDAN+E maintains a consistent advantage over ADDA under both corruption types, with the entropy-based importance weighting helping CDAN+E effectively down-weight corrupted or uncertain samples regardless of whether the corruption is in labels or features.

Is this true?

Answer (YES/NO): NO